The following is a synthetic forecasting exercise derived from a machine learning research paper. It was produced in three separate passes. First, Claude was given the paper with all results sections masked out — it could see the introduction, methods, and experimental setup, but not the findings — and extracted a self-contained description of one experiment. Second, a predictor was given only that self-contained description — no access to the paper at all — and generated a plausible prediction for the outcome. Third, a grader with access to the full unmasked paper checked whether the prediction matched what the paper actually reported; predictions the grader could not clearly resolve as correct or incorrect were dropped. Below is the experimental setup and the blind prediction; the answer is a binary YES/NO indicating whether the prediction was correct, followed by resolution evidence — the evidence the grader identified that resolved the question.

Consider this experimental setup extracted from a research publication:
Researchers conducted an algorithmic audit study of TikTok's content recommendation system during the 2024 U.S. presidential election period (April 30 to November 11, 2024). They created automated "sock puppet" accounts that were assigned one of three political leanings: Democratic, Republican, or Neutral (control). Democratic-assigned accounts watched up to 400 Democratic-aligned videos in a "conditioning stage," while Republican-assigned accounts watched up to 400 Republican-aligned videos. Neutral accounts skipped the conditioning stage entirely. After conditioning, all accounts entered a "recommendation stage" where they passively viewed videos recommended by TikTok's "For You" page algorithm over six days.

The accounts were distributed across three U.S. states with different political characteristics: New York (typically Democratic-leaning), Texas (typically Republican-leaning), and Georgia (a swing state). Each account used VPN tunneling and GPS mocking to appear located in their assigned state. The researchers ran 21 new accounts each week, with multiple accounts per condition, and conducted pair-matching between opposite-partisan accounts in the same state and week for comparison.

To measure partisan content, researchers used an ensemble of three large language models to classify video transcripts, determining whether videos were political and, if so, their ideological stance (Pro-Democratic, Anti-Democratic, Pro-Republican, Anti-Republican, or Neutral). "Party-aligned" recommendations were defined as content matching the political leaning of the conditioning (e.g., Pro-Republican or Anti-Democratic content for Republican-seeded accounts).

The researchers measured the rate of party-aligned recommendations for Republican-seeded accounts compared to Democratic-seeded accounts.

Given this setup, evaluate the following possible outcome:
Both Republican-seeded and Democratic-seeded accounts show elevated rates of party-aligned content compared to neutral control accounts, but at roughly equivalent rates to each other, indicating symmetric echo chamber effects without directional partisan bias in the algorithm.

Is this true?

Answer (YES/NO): NO